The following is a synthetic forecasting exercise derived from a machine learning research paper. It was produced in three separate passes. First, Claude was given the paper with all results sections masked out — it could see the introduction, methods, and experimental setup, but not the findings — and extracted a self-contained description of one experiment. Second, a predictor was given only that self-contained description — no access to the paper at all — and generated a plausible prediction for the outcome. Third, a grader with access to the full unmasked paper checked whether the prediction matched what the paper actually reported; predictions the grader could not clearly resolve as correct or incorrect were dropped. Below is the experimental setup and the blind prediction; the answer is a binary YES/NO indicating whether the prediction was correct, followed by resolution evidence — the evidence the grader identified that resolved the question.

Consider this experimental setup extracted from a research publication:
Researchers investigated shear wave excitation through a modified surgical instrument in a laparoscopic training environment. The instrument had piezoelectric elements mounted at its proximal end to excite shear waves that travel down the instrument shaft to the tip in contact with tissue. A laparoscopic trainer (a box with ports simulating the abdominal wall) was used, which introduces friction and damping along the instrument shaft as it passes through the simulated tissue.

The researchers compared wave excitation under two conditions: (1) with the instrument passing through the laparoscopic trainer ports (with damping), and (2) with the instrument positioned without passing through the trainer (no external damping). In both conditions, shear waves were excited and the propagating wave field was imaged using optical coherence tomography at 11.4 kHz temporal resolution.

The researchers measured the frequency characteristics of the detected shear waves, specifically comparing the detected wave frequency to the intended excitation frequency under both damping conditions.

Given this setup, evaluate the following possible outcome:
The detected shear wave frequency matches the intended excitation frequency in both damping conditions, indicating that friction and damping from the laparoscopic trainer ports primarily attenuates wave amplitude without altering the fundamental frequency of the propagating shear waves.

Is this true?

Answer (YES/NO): YES